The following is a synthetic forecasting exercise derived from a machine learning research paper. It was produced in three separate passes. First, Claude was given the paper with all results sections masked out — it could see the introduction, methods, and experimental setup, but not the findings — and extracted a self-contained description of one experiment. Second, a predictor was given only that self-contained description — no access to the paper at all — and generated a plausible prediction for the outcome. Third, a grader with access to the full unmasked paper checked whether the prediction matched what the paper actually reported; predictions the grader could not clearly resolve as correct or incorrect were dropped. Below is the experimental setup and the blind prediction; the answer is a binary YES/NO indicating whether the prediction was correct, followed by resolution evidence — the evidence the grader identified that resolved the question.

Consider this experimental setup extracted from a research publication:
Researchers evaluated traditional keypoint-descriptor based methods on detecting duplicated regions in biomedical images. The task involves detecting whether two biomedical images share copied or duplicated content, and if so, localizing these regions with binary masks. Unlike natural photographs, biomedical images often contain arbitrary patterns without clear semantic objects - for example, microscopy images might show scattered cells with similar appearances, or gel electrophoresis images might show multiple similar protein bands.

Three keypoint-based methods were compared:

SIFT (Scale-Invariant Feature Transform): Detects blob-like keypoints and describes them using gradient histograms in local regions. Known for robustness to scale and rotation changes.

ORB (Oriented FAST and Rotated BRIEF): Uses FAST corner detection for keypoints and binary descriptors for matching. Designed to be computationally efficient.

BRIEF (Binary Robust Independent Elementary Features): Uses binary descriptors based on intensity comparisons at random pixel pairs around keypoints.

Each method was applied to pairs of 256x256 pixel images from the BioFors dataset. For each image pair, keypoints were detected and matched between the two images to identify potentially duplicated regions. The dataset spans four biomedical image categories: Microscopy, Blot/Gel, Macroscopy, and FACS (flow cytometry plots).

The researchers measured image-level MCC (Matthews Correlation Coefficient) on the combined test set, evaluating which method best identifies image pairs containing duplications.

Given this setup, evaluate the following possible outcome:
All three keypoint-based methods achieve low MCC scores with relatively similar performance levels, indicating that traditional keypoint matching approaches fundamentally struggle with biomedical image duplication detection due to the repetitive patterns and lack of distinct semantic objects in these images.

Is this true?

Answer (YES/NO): YES